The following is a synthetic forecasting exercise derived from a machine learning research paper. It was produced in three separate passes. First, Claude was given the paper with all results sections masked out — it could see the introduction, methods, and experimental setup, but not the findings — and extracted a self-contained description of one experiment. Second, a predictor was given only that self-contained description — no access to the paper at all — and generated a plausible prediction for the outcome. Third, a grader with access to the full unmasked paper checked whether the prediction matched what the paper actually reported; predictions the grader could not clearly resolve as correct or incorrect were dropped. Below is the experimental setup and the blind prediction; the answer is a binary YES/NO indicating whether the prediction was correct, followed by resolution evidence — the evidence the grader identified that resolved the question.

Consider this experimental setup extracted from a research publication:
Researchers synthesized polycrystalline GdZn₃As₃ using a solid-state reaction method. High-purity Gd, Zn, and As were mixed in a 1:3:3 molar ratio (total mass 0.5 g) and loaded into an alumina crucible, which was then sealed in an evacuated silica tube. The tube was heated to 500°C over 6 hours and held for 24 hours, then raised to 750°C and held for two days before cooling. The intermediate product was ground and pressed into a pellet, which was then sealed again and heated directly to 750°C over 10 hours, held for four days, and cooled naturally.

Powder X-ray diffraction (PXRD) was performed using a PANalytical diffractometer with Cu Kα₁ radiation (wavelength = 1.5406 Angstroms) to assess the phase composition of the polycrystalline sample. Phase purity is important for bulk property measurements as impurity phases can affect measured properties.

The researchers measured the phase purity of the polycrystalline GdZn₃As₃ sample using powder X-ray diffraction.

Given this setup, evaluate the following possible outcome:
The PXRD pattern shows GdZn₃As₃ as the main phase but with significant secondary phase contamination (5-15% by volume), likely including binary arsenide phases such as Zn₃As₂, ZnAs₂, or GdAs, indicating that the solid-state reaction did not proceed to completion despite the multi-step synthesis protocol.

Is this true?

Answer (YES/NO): NO